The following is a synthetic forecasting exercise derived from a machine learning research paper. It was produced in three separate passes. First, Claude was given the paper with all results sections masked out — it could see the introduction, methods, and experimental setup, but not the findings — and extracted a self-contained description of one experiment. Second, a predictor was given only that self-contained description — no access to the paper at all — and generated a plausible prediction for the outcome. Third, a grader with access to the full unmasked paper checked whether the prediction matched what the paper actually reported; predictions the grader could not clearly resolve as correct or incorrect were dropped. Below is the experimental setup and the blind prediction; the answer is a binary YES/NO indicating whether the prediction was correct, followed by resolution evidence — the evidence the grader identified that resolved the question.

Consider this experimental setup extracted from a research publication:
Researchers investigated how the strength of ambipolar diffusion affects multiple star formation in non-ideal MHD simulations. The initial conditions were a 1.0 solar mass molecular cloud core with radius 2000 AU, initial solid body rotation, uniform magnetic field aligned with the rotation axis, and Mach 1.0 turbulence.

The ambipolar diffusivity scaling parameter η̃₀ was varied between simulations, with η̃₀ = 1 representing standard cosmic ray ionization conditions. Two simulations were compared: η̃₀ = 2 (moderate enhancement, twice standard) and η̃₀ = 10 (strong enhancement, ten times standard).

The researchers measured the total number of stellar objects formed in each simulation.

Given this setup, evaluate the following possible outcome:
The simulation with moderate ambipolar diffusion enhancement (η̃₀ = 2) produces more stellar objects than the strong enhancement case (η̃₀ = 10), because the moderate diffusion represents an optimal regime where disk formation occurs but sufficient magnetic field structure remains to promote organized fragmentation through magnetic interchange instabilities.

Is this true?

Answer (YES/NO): NO